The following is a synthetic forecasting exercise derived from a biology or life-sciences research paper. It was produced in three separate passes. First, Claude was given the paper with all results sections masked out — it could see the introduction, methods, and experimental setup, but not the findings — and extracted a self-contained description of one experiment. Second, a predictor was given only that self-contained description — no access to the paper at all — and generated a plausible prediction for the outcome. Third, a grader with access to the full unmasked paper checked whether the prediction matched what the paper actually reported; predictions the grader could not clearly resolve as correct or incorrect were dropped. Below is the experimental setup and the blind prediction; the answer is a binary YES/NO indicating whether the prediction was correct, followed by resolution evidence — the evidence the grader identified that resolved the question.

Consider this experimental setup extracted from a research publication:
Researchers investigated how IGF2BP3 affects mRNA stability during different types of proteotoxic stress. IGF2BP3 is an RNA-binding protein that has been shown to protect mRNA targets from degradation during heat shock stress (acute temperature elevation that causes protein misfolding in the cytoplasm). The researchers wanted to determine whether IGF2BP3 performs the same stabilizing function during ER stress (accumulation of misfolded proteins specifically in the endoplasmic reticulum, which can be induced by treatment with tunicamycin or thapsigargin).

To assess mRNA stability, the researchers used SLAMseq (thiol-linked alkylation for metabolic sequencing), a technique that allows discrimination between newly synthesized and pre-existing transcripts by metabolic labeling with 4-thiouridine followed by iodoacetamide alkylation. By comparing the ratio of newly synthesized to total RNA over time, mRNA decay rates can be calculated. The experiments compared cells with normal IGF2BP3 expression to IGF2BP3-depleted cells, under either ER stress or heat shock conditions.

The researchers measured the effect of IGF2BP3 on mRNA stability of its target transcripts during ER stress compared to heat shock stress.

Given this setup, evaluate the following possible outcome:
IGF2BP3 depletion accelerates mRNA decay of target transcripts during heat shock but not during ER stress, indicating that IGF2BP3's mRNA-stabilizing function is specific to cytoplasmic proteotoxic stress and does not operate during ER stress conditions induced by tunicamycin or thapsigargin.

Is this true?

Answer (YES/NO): NO